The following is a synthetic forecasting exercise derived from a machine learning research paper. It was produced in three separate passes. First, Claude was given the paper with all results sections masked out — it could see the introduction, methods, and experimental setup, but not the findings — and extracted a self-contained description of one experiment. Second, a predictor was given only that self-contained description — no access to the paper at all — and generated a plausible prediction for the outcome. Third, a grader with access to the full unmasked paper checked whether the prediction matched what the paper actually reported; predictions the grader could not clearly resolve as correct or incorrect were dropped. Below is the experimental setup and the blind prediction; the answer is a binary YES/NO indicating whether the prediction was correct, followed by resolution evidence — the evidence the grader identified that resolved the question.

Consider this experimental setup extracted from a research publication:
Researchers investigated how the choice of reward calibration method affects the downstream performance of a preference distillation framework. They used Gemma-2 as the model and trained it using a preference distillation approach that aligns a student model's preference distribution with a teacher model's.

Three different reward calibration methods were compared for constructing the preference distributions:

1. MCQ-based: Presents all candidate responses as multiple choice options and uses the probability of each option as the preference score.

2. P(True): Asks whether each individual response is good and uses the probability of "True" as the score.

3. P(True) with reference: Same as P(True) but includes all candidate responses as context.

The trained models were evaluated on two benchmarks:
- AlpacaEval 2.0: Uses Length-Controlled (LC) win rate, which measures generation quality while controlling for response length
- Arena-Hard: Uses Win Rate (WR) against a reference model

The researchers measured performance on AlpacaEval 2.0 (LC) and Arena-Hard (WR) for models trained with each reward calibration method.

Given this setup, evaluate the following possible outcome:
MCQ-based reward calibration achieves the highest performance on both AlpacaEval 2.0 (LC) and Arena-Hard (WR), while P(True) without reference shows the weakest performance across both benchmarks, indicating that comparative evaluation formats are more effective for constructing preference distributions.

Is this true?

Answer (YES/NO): YES